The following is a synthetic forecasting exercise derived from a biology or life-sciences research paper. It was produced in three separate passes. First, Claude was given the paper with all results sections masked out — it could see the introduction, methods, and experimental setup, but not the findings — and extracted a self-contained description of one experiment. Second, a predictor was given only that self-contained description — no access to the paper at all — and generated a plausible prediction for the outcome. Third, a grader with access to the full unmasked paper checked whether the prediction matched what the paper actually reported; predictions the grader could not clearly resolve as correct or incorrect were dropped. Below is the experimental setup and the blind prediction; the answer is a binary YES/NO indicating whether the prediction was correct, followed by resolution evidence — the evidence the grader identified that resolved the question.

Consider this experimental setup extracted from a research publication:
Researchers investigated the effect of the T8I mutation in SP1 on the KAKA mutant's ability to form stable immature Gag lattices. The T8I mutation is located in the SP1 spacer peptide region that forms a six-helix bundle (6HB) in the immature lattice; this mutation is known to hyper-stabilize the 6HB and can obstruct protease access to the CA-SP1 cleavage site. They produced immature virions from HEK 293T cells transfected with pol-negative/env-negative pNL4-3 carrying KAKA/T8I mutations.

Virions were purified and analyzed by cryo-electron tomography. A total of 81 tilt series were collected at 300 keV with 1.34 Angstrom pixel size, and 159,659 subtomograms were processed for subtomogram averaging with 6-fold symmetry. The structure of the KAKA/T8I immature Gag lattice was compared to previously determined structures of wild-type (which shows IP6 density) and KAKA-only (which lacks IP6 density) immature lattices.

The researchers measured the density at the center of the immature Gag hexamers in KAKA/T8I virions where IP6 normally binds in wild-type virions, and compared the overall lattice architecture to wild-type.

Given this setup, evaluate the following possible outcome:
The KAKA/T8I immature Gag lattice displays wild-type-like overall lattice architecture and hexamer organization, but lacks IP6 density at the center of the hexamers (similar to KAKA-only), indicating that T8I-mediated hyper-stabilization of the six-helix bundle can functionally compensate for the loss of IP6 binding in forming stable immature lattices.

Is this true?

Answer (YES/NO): YES